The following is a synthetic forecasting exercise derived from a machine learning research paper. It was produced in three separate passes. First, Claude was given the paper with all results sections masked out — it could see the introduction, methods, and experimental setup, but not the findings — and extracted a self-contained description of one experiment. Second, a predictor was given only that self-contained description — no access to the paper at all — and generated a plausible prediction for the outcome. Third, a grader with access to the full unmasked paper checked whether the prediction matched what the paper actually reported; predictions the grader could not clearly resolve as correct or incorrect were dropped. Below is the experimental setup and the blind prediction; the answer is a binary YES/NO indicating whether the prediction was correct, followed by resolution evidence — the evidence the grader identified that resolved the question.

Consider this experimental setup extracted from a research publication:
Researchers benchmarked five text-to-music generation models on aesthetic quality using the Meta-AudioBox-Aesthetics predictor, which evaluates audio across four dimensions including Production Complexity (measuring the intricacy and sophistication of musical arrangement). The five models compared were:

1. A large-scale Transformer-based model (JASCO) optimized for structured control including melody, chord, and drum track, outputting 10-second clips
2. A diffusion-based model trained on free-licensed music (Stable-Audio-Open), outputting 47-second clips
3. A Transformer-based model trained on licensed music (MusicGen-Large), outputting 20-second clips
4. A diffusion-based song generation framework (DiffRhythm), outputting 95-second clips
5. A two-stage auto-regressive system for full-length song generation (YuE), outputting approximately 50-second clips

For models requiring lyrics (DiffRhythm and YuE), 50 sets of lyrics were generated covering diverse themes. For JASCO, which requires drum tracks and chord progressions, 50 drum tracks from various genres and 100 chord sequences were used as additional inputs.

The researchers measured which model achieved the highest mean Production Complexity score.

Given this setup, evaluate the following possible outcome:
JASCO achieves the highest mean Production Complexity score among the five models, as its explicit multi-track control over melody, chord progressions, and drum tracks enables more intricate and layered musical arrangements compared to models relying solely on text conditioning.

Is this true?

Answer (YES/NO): NO